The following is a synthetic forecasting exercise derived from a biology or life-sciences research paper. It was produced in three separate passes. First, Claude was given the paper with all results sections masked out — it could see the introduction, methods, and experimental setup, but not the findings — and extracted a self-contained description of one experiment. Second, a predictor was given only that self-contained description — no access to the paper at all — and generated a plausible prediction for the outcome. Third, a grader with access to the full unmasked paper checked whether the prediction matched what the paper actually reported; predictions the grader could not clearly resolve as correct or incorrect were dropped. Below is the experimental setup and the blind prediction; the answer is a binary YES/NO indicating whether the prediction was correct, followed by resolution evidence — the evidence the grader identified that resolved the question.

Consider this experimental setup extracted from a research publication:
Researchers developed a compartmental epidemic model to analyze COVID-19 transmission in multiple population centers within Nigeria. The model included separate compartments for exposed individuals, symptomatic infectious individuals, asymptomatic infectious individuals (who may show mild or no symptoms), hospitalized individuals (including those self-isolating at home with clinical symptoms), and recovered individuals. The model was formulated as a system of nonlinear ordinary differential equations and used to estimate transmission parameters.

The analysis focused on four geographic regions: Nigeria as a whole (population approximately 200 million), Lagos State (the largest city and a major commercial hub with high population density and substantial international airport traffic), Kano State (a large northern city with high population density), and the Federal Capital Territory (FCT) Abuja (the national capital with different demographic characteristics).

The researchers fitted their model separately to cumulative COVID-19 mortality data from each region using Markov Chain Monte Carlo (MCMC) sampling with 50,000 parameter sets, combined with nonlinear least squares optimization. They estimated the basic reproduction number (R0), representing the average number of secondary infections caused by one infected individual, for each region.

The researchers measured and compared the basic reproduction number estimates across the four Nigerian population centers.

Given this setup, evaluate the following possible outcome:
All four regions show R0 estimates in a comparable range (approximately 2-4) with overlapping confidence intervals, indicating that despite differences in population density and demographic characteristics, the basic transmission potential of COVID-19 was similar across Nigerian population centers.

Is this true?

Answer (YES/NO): NO